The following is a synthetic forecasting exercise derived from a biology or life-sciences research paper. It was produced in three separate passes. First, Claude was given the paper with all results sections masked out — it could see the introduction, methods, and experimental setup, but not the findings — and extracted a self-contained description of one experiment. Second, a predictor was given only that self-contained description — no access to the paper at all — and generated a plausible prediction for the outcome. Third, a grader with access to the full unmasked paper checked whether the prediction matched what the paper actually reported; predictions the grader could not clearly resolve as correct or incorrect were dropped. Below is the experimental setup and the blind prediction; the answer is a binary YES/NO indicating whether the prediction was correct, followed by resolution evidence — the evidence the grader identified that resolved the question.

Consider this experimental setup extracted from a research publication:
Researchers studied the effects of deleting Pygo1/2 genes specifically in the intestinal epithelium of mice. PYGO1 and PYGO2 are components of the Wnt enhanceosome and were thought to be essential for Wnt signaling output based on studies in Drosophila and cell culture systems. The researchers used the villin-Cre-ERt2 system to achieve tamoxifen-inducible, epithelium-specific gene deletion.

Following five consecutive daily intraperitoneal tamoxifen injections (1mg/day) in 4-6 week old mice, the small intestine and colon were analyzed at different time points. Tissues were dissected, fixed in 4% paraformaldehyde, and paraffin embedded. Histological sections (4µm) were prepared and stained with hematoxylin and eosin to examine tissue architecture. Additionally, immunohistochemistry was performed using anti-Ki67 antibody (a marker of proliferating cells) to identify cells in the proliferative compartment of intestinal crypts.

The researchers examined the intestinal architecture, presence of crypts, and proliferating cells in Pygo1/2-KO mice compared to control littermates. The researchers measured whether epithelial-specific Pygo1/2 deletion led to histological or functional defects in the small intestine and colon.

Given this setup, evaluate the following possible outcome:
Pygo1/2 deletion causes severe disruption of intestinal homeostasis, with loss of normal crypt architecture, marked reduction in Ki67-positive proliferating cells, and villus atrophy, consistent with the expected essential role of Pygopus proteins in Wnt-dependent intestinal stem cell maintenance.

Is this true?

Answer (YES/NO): NO